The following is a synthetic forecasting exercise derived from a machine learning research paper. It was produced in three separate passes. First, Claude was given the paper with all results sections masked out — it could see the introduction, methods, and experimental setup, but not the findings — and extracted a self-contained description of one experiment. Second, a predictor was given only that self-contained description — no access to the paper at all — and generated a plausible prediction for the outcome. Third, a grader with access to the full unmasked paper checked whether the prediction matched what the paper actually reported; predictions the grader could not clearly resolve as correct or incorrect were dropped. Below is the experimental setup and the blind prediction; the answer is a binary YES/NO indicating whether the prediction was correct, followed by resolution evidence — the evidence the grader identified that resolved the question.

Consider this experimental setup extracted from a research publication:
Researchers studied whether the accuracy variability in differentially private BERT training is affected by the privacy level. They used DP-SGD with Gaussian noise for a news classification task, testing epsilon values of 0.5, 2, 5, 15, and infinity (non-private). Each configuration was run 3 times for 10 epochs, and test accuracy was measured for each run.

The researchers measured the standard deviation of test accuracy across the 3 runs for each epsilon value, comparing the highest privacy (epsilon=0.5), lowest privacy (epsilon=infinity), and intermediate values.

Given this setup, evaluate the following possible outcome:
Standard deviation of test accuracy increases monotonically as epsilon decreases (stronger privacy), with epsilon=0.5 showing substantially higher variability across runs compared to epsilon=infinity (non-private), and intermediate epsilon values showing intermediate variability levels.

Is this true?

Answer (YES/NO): NO